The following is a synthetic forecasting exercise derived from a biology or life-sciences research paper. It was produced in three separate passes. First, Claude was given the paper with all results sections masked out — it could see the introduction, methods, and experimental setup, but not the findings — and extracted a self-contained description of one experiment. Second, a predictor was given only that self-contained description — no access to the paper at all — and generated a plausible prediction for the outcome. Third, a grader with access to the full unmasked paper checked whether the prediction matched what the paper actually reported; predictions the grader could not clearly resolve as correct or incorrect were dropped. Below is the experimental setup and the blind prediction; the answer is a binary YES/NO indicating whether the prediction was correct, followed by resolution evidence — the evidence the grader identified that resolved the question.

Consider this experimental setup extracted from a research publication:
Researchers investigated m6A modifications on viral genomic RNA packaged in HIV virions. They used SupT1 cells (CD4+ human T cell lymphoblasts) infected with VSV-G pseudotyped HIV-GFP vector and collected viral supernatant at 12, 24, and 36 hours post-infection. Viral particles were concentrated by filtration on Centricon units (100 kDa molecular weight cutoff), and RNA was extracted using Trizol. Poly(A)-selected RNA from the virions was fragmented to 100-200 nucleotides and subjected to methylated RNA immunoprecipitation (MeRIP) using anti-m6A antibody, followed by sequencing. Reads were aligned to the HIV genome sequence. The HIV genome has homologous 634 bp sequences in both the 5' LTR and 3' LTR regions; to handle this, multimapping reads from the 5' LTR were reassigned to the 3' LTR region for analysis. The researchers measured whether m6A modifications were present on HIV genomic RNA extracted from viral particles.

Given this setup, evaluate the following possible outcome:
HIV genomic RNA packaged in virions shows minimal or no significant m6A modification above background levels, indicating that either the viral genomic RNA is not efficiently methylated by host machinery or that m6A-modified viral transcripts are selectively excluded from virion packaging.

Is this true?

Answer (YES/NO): NO